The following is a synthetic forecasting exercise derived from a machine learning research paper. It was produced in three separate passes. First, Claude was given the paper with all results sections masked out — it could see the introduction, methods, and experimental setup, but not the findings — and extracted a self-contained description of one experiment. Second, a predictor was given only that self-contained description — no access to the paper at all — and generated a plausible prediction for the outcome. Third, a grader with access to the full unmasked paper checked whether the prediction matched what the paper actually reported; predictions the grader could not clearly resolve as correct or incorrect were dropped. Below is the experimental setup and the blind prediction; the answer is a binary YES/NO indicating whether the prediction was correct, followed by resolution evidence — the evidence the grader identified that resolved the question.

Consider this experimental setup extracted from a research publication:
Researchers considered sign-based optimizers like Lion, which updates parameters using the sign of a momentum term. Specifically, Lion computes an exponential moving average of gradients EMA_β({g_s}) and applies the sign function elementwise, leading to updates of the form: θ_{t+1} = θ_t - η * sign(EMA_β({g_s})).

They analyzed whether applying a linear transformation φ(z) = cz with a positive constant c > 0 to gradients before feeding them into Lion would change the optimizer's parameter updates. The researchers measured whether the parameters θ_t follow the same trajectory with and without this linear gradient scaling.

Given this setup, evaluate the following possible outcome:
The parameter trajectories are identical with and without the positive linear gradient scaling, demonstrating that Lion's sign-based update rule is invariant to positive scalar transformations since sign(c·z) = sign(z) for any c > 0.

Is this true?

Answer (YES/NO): YES